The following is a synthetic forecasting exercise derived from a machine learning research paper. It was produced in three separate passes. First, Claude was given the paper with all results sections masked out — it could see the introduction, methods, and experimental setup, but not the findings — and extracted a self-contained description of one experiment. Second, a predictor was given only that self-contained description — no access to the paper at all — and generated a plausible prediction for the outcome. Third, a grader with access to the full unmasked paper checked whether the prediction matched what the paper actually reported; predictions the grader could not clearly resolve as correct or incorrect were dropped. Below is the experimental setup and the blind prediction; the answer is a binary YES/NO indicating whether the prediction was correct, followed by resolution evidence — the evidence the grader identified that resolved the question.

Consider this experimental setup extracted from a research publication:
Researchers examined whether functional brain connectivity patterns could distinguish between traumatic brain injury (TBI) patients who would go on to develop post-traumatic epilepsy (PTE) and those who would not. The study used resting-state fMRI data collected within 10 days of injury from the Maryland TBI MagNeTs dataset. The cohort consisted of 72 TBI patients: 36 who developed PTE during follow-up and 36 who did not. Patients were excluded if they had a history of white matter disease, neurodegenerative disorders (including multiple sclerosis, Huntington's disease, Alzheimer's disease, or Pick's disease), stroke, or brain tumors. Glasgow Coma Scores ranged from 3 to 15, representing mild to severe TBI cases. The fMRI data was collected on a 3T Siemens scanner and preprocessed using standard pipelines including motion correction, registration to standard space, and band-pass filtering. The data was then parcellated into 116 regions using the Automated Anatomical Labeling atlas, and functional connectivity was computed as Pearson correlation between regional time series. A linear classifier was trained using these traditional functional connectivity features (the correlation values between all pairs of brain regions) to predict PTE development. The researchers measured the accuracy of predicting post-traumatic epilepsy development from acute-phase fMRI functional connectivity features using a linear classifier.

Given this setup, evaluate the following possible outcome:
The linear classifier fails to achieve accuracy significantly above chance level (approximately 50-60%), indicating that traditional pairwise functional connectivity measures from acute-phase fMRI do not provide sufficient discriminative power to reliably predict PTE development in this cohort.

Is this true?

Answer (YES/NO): YES